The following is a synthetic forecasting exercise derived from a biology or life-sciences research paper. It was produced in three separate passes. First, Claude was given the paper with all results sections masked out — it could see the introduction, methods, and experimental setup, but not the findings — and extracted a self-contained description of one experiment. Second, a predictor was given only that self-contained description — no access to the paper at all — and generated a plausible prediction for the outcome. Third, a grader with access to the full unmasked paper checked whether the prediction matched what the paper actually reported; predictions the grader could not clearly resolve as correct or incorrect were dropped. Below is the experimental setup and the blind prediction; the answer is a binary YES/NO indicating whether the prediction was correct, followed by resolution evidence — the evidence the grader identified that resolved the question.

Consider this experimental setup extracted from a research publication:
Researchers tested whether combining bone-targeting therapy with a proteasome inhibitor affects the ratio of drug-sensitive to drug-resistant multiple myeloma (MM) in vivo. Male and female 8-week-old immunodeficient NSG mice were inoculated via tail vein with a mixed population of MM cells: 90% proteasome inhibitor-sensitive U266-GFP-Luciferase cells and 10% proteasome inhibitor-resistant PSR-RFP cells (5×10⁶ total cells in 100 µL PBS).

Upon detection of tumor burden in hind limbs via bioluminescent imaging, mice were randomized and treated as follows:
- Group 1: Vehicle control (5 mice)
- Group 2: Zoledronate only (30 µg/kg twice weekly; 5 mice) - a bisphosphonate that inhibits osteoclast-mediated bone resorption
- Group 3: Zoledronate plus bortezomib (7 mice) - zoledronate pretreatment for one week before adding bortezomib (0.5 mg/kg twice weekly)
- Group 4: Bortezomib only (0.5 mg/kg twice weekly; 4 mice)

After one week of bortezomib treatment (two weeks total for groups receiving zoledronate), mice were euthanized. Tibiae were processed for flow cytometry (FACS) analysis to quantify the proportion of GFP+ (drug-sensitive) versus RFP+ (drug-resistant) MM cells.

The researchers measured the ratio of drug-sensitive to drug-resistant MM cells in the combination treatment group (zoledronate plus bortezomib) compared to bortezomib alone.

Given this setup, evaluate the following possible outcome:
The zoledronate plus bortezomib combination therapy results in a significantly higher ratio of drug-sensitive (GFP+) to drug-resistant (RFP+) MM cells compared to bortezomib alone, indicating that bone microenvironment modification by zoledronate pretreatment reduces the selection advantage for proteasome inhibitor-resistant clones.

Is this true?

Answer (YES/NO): NO